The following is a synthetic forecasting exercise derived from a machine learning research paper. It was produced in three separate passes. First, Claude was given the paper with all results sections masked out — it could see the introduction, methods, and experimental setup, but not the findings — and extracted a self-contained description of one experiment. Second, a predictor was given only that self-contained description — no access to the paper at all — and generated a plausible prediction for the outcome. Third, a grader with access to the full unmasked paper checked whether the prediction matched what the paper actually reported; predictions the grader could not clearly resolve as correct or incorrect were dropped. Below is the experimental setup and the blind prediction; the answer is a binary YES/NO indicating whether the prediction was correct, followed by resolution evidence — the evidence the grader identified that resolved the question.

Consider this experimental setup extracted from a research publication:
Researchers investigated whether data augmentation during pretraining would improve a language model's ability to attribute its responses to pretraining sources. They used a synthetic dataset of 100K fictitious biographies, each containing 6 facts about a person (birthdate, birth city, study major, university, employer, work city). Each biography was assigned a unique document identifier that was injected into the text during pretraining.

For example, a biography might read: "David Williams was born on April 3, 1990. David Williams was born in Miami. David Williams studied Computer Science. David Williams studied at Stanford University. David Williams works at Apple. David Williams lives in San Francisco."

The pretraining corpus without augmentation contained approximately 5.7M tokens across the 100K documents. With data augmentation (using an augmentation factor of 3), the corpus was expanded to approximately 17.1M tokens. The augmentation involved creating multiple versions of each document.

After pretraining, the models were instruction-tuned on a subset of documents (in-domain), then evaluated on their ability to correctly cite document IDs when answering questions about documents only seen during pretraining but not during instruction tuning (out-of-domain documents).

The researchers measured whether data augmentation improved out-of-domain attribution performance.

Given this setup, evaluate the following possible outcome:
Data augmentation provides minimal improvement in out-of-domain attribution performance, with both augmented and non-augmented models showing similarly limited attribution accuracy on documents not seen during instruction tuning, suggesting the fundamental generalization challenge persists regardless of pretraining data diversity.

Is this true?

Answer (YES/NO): NO